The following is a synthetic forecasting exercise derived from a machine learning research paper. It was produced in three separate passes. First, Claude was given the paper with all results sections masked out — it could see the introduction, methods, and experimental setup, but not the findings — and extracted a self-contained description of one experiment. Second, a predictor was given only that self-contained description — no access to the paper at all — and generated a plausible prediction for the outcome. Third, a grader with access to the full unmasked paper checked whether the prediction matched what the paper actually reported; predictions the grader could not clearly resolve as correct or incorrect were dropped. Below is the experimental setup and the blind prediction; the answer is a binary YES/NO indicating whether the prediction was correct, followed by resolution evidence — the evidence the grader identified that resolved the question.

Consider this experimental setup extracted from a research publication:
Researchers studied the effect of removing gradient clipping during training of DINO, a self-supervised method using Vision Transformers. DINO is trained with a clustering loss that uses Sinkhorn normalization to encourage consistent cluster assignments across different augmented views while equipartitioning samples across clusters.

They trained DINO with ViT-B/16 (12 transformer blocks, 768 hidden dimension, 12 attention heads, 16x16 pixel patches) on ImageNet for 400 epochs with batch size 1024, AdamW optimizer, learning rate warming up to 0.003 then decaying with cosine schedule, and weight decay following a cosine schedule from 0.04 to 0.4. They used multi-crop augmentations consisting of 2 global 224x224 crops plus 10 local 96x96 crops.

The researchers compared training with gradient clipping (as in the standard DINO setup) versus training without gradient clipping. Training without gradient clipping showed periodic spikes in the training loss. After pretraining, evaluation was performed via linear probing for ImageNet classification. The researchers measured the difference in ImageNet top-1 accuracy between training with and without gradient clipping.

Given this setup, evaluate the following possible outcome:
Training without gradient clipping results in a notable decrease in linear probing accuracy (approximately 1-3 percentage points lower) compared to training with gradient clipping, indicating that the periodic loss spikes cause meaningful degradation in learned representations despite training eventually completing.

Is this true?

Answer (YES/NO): NO